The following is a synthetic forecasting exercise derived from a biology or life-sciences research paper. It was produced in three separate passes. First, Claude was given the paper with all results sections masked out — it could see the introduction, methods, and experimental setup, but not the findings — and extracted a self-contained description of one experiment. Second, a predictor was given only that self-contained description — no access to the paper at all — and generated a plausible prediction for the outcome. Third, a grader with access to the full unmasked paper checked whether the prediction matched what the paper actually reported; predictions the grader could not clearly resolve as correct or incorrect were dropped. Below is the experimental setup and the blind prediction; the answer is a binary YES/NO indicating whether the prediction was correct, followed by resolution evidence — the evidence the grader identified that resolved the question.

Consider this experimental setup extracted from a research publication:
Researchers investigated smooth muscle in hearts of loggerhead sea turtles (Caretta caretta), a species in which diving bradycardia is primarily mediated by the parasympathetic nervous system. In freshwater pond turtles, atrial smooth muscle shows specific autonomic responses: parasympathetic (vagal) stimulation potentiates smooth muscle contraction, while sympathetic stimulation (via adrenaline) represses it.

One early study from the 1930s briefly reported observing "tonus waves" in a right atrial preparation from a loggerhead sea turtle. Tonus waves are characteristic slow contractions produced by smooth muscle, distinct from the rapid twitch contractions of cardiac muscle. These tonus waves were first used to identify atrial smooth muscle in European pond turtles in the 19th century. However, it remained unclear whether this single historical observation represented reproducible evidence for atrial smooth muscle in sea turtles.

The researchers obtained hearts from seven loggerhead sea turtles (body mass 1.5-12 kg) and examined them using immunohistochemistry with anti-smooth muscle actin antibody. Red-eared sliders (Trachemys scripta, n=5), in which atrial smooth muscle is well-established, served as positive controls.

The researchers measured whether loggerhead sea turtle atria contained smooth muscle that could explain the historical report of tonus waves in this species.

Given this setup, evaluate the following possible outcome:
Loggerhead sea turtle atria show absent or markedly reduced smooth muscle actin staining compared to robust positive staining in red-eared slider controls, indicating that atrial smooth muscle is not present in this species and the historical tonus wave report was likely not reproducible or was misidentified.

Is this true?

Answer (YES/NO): YES